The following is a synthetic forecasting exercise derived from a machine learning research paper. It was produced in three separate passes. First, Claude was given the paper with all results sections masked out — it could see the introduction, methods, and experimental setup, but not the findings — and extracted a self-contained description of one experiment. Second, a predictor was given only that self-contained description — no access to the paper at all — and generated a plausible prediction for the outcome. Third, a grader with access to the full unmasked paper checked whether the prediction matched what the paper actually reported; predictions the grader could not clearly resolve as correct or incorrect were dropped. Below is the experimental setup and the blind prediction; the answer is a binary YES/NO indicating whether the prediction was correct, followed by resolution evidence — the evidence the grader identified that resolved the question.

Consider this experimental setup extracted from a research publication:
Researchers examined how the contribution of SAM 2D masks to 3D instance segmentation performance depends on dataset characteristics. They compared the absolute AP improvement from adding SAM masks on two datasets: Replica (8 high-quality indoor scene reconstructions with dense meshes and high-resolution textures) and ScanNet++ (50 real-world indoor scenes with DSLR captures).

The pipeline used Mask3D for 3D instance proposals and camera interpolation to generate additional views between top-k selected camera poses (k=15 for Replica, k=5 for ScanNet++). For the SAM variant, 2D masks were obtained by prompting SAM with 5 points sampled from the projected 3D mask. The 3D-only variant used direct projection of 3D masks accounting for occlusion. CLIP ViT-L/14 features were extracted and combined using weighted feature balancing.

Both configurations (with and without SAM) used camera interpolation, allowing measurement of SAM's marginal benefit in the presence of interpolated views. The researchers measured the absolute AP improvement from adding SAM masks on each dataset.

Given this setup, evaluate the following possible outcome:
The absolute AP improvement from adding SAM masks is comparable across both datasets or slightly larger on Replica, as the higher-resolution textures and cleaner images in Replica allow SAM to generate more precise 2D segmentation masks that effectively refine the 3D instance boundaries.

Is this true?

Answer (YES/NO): NO